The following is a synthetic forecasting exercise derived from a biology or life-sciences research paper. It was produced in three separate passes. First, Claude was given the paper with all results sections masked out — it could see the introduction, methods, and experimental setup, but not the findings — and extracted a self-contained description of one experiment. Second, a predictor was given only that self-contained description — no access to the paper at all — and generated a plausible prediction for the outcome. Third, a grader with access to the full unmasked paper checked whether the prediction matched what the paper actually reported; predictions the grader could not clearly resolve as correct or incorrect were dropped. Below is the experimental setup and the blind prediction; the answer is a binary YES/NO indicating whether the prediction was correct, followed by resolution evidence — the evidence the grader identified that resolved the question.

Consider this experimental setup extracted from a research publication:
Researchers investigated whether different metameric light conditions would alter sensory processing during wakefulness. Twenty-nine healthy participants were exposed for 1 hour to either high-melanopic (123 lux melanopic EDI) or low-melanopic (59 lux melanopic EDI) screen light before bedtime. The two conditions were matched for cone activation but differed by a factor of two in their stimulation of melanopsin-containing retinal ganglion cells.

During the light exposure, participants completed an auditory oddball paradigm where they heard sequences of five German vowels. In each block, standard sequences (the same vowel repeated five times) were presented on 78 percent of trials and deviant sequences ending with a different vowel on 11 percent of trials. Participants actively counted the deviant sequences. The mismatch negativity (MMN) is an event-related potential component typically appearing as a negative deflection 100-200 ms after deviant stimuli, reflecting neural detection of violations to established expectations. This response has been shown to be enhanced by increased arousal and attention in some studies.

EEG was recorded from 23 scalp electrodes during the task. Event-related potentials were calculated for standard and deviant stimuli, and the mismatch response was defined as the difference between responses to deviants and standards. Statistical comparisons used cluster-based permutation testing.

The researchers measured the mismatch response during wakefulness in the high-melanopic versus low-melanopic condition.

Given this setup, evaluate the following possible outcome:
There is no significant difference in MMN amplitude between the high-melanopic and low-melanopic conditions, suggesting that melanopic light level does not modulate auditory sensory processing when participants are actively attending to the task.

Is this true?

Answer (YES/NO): YES